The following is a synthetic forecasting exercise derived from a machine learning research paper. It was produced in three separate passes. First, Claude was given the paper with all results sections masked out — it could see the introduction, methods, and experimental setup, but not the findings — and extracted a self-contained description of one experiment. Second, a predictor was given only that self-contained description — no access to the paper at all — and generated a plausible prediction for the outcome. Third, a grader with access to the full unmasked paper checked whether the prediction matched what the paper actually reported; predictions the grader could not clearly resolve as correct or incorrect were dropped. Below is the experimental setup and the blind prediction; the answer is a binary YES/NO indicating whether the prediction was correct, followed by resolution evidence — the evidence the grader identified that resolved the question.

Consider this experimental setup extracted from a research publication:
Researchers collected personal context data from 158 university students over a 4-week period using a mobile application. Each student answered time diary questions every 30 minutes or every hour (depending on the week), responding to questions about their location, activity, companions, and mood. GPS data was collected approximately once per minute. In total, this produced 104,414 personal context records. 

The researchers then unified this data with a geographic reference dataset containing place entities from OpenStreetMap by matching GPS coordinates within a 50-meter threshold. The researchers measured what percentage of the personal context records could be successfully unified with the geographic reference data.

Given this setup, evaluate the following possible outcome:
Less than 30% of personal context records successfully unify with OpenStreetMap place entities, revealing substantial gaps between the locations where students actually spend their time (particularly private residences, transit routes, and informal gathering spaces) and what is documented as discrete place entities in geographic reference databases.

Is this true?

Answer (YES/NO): YES